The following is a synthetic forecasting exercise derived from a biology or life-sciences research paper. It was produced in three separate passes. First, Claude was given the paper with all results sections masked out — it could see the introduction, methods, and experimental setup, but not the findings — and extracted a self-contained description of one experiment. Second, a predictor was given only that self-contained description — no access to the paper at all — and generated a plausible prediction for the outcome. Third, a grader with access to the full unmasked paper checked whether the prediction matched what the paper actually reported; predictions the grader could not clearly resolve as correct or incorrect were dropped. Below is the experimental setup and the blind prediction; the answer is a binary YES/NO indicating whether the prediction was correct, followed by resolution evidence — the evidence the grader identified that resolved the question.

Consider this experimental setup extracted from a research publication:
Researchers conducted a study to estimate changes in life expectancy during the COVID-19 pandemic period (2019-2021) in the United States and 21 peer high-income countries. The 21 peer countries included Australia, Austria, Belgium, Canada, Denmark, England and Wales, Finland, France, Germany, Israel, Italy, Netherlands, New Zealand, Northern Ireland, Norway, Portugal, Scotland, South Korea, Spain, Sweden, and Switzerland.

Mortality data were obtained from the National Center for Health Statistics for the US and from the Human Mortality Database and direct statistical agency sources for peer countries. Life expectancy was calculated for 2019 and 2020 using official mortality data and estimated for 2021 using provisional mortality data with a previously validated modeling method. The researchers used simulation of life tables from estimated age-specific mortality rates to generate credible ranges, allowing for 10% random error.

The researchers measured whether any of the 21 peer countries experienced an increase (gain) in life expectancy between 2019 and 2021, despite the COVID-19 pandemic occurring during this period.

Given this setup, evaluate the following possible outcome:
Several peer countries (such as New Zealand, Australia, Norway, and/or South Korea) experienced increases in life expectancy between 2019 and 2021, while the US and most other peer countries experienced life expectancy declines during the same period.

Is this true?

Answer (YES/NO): YES